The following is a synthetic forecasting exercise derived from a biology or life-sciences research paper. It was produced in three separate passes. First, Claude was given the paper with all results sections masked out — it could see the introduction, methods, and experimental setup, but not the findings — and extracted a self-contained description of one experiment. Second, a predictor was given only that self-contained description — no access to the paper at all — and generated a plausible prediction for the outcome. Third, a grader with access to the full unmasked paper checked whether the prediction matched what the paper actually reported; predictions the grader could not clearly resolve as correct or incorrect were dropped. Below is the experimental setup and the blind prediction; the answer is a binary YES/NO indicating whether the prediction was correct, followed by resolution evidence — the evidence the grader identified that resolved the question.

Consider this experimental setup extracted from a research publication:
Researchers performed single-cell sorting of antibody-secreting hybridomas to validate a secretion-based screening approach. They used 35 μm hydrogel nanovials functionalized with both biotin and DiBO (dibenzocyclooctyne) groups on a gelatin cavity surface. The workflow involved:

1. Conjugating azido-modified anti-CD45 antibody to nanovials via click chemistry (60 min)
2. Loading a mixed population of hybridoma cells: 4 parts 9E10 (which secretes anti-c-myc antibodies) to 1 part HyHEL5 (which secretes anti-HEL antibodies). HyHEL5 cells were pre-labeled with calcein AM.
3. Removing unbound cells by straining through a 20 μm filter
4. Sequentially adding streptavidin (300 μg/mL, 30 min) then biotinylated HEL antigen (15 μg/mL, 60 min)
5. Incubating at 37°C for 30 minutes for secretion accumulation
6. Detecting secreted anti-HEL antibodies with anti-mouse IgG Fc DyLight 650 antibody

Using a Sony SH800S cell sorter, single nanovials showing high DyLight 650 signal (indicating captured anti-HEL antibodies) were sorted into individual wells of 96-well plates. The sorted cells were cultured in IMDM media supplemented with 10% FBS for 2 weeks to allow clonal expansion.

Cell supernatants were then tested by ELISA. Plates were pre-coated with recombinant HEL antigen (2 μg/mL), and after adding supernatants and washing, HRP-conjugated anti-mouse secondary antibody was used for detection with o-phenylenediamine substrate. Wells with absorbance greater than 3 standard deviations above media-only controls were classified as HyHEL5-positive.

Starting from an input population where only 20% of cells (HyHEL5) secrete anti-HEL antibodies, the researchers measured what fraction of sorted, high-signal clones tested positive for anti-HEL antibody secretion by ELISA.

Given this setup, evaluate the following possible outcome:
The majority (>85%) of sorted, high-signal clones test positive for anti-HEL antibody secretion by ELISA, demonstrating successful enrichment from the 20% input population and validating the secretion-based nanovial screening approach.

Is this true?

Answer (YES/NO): YES